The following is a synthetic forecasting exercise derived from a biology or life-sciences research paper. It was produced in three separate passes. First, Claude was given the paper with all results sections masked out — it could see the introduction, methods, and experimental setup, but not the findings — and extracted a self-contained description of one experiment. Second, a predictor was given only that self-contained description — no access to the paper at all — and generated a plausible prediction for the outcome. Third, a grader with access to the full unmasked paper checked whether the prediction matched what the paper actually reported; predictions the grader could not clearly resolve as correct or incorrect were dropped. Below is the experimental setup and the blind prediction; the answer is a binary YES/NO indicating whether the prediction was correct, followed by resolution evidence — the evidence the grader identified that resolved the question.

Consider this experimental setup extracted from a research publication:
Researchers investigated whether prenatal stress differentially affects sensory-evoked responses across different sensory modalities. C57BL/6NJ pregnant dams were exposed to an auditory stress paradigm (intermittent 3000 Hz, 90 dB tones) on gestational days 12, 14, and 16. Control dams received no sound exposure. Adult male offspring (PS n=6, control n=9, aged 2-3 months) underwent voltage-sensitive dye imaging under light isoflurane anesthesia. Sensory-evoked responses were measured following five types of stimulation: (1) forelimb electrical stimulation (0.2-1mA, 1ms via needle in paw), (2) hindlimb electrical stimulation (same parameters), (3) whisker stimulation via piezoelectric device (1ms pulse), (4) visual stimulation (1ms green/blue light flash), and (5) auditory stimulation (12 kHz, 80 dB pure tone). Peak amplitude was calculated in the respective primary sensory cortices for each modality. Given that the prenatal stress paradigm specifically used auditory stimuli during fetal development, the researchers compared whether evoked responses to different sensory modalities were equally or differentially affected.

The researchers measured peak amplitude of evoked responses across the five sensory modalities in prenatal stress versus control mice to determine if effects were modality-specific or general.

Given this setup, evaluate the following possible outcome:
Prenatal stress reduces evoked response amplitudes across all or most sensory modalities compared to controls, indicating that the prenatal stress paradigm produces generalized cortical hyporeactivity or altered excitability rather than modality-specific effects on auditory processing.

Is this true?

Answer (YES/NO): YES